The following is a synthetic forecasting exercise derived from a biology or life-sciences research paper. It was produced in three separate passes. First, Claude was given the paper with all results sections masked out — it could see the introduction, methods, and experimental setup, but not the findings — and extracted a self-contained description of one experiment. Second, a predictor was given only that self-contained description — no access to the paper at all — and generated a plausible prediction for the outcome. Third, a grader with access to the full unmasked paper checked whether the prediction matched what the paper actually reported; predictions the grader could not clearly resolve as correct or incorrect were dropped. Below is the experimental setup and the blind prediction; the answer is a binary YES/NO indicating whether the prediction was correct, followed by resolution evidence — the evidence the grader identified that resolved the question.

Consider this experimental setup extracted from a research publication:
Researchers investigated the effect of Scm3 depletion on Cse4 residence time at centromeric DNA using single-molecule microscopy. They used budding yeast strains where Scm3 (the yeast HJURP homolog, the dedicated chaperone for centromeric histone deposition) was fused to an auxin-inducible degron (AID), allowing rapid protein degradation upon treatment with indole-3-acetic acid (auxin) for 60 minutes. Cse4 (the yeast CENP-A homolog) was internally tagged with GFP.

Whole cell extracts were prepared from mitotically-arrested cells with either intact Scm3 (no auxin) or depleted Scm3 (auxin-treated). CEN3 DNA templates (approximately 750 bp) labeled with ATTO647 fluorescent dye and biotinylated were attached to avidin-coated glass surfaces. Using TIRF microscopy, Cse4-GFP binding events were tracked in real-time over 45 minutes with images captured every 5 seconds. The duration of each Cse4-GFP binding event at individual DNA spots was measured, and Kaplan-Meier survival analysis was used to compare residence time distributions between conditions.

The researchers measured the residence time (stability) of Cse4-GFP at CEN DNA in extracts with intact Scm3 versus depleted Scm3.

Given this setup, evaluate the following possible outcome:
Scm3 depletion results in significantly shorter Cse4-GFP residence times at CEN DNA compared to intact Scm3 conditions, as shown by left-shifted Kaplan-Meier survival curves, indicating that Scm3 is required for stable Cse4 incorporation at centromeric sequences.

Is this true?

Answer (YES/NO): YES